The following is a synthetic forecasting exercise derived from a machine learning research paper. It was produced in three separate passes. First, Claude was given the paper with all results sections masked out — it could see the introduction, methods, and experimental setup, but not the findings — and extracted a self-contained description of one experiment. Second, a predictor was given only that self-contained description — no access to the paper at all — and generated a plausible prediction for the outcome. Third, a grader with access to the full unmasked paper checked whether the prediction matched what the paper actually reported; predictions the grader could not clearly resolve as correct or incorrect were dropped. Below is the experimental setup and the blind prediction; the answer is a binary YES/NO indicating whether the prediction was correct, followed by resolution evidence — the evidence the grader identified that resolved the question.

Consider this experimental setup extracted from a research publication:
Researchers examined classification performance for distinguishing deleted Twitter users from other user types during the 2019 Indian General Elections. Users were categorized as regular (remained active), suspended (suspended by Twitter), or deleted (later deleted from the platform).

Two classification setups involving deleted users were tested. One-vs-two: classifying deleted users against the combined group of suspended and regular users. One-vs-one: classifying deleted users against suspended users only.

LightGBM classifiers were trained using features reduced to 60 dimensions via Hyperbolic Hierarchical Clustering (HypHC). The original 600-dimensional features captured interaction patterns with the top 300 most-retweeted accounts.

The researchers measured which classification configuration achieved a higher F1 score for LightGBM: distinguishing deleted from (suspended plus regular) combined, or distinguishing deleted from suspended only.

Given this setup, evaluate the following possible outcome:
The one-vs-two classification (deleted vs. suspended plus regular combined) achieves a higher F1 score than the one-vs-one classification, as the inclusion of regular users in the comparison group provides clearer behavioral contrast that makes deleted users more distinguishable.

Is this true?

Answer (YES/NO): YES